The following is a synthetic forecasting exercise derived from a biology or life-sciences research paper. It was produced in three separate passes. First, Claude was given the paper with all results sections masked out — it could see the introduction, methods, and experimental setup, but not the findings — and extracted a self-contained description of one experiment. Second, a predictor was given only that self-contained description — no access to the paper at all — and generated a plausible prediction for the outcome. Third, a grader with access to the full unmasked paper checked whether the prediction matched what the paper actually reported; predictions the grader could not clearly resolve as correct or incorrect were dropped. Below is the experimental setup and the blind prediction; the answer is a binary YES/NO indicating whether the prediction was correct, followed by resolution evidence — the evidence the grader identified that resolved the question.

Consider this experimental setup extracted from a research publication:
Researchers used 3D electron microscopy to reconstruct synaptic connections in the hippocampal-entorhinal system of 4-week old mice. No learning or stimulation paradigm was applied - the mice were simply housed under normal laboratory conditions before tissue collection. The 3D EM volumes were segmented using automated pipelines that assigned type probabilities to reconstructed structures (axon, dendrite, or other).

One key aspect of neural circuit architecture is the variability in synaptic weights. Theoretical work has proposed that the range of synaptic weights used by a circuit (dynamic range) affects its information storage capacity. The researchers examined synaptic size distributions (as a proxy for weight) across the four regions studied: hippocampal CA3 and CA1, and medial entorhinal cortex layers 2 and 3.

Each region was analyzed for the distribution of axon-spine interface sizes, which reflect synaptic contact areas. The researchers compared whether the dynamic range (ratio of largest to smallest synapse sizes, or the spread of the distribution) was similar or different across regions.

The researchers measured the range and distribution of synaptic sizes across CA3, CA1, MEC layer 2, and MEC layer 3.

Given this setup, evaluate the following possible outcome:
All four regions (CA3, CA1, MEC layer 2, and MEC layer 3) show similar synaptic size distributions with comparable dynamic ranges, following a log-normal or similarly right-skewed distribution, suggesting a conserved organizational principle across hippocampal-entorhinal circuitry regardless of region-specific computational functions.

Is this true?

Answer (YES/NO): NO